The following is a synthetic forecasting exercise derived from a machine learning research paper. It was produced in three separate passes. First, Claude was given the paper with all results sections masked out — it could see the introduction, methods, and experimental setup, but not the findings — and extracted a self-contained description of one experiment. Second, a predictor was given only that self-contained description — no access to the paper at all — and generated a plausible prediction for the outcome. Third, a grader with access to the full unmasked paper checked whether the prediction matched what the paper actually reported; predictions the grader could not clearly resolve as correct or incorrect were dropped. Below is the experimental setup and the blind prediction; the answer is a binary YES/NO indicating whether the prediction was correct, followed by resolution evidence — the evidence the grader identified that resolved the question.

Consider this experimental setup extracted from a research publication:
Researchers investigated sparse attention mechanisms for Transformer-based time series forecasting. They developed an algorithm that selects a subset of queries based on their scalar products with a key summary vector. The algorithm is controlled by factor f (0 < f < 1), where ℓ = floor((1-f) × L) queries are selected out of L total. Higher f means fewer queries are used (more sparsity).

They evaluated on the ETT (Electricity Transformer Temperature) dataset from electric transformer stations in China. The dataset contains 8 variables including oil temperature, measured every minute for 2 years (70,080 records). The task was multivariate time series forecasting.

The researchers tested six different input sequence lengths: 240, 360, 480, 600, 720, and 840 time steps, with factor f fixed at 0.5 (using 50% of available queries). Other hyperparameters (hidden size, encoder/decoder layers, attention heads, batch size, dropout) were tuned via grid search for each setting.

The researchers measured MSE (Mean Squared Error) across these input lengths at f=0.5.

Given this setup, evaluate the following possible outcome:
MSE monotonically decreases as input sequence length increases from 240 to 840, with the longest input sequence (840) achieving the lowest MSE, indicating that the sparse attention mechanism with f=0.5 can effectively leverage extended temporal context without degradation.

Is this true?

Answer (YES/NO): NO